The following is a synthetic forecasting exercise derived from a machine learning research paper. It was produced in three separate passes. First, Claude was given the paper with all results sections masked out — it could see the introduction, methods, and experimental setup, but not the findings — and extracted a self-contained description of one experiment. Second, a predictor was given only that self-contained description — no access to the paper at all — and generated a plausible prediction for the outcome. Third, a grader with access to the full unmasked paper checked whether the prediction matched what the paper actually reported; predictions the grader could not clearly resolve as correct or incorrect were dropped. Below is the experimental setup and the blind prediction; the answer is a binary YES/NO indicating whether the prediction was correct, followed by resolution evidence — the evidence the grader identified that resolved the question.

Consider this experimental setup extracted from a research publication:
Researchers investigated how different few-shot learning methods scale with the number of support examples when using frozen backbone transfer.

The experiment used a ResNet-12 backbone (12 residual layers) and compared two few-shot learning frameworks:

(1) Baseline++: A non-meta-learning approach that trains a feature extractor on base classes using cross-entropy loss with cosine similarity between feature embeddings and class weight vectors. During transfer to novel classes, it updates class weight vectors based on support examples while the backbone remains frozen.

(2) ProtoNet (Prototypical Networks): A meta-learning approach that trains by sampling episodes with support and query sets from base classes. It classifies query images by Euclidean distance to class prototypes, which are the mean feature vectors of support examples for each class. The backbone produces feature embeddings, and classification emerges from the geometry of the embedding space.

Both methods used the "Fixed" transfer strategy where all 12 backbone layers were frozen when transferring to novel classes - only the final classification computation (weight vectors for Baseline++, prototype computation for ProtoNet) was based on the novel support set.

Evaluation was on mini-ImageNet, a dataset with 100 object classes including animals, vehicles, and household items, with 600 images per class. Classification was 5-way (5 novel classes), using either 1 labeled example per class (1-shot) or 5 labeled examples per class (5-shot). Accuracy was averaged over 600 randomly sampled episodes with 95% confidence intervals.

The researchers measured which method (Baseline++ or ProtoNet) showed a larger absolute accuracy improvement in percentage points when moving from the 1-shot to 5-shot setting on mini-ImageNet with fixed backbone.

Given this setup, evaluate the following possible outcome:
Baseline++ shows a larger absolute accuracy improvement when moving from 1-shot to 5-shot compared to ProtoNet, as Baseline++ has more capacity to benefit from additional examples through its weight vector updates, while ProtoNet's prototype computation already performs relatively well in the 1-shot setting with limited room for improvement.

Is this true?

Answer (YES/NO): NO